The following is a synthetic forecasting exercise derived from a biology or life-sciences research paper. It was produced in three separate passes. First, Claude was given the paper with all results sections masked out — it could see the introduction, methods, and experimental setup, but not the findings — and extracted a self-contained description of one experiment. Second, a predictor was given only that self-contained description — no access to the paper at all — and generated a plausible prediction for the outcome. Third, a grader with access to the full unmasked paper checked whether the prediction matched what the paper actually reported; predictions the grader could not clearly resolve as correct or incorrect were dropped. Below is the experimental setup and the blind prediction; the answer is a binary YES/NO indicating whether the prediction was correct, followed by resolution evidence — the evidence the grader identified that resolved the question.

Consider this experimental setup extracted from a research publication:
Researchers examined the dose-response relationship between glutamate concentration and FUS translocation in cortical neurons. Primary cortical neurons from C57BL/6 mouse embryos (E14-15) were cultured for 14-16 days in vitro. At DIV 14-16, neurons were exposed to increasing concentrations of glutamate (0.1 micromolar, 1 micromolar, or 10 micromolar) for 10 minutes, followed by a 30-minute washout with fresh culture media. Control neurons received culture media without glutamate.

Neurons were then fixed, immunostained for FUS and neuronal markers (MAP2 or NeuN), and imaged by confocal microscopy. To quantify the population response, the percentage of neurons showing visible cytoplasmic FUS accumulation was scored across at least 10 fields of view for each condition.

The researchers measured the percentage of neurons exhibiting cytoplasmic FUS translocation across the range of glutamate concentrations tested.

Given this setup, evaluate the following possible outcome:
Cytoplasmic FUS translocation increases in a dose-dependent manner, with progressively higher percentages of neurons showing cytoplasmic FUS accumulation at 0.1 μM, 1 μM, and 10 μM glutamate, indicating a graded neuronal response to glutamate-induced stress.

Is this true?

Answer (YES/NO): NO